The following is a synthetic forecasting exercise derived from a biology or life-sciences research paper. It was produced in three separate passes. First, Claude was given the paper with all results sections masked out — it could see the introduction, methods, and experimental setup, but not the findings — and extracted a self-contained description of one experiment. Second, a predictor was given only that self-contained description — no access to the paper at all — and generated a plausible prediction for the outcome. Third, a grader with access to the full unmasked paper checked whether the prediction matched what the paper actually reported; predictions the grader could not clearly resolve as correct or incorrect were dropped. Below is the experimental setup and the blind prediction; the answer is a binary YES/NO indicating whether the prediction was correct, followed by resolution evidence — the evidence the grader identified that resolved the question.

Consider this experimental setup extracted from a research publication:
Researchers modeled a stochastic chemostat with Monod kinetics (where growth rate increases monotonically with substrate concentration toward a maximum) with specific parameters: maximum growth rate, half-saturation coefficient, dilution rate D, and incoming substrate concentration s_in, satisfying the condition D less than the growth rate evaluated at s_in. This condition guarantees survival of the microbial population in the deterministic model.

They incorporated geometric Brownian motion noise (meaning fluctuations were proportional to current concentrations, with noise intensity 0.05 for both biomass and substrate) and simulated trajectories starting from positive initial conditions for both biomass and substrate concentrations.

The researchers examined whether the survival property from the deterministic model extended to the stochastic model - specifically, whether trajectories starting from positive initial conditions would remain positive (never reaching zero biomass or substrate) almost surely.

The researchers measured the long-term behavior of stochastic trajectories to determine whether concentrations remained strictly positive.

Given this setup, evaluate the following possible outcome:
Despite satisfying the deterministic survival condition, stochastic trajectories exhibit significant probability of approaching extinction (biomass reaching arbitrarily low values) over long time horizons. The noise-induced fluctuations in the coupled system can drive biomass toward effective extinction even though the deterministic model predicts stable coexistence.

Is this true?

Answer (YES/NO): NO